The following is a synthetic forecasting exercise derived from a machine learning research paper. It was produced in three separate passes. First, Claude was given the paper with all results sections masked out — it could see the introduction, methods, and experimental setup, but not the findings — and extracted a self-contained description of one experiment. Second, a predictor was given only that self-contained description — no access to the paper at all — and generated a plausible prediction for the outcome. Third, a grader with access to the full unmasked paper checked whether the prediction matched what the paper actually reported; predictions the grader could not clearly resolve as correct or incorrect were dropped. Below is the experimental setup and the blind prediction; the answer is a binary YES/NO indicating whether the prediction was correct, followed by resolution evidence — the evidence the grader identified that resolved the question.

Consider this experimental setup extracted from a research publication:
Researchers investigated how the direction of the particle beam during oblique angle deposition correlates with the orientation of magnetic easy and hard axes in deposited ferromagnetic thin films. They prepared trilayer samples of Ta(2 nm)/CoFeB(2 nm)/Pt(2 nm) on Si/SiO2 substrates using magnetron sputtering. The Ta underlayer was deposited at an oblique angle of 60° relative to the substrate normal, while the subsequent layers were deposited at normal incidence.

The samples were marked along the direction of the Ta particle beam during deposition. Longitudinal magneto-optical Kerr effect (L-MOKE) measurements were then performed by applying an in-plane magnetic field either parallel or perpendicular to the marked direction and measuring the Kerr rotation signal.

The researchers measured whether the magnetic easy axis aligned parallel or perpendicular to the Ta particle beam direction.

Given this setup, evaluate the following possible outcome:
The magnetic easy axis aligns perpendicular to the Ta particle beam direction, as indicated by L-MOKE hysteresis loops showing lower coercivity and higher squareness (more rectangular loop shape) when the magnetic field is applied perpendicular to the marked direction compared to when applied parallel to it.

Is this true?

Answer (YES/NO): YES